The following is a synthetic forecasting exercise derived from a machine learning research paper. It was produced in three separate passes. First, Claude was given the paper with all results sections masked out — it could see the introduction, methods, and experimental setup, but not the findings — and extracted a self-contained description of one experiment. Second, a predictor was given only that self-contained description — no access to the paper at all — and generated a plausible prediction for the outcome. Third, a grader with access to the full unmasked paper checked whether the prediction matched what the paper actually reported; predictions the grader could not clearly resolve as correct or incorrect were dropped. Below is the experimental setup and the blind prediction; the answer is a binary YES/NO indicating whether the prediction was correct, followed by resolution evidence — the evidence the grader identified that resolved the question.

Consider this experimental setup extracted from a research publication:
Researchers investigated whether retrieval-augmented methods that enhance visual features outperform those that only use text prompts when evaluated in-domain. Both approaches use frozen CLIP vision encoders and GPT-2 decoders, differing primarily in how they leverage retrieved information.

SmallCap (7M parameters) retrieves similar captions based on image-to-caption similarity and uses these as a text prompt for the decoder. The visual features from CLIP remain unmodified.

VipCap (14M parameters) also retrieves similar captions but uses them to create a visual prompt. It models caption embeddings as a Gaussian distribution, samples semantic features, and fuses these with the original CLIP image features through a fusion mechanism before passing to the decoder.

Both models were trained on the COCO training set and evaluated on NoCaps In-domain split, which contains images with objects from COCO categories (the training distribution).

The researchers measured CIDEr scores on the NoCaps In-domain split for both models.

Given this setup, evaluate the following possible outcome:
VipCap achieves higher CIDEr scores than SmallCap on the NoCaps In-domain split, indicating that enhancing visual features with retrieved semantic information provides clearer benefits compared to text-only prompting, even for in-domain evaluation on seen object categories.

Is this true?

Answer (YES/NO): YES